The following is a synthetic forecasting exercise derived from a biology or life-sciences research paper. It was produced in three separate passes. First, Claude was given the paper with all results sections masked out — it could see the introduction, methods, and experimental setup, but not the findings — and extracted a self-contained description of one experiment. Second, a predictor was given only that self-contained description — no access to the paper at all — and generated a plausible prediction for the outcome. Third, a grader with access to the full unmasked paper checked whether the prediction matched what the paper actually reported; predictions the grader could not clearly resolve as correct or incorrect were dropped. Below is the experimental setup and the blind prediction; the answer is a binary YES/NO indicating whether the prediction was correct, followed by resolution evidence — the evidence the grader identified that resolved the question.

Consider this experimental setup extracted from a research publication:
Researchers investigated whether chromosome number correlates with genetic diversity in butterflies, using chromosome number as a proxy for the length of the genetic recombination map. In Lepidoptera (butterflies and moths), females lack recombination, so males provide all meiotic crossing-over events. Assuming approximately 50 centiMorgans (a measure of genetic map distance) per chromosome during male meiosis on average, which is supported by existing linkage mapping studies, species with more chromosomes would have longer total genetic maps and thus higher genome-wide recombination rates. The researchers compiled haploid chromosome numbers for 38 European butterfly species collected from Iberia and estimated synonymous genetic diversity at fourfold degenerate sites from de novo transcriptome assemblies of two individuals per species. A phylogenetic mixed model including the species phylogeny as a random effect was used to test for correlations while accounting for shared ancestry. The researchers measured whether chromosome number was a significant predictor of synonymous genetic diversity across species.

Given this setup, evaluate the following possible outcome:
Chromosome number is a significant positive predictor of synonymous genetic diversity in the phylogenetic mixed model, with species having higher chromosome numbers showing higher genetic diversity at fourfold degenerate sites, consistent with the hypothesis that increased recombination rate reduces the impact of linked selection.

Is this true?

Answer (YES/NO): YES